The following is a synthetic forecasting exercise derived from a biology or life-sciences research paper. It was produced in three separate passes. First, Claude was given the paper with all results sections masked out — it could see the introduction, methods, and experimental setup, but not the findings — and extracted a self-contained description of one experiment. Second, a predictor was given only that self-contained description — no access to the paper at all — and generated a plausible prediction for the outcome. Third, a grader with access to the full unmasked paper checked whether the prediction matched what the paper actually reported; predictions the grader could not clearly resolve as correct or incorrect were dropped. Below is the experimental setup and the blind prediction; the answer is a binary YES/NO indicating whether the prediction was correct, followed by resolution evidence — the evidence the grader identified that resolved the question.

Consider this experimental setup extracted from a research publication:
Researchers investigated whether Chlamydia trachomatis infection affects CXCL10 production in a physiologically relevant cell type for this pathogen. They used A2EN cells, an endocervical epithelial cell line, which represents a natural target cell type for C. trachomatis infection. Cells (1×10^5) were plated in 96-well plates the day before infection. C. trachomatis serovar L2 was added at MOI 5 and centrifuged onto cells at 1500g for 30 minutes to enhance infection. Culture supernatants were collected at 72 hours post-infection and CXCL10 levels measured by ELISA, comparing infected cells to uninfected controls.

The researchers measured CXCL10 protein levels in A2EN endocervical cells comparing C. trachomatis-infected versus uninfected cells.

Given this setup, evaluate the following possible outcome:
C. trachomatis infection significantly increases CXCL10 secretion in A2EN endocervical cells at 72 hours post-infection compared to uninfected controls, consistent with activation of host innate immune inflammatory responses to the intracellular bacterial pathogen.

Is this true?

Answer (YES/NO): NO